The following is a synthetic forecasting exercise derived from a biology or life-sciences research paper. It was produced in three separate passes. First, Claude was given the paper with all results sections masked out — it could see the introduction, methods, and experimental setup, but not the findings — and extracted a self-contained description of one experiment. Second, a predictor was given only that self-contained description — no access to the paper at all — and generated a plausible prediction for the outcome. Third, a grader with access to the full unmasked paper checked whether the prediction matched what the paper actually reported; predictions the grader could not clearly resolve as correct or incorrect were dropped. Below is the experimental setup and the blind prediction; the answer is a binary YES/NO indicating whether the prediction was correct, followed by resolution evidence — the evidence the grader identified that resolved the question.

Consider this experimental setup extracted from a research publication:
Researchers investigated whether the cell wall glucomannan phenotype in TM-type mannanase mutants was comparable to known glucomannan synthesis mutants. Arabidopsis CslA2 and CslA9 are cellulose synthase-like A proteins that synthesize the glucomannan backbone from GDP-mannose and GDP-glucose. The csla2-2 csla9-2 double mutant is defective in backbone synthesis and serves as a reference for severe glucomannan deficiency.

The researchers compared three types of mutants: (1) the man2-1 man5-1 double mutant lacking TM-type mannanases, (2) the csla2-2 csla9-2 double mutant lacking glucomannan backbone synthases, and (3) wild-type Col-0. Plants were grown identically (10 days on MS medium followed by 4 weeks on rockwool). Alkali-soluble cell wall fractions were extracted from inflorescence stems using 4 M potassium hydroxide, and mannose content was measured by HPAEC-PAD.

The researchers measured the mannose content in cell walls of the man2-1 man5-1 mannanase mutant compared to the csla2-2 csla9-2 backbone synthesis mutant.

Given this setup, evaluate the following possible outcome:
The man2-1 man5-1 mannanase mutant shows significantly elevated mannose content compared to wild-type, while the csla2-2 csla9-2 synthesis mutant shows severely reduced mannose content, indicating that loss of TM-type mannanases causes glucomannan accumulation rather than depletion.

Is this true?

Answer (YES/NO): NO